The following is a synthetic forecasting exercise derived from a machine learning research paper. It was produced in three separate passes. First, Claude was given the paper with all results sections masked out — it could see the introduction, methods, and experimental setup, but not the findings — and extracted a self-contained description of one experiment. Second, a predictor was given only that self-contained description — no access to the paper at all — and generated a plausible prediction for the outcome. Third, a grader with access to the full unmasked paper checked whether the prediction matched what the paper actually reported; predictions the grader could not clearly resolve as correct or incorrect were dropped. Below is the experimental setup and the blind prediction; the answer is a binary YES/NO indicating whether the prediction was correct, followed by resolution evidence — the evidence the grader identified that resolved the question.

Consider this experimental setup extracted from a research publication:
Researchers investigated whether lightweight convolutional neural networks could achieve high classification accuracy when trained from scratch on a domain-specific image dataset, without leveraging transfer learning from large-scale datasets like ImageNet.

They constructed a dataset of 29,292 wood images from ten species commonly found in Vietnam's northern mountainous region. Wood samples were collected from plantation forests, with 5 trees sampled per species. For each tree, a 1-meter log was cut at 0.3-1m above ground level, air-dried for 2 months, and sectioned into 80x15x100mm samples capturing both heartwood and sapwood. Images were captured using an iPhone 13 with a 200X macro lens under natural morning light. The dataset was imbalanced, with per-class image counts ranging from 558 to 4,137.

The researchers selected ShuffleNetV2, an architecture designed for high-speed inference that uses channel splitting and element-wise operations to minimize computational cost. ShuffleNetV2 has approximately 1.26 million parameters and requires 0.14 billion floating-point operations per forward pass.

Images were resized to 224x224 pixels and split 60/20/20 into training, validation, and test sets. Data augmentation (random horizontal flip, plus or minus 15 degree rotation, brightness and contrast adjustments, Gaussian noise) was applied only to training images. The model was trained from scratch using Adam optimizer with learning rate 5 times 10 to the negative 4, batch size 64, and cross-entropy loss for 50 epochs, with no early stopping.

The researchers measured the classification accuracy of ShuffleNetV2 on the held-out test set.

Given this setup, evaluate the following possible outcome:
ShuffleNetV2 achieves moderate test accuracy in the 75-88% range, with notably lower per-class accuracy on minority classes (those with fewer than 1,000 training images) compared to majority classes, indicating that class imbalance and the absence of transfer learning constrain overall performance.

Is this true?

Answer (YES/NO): NO